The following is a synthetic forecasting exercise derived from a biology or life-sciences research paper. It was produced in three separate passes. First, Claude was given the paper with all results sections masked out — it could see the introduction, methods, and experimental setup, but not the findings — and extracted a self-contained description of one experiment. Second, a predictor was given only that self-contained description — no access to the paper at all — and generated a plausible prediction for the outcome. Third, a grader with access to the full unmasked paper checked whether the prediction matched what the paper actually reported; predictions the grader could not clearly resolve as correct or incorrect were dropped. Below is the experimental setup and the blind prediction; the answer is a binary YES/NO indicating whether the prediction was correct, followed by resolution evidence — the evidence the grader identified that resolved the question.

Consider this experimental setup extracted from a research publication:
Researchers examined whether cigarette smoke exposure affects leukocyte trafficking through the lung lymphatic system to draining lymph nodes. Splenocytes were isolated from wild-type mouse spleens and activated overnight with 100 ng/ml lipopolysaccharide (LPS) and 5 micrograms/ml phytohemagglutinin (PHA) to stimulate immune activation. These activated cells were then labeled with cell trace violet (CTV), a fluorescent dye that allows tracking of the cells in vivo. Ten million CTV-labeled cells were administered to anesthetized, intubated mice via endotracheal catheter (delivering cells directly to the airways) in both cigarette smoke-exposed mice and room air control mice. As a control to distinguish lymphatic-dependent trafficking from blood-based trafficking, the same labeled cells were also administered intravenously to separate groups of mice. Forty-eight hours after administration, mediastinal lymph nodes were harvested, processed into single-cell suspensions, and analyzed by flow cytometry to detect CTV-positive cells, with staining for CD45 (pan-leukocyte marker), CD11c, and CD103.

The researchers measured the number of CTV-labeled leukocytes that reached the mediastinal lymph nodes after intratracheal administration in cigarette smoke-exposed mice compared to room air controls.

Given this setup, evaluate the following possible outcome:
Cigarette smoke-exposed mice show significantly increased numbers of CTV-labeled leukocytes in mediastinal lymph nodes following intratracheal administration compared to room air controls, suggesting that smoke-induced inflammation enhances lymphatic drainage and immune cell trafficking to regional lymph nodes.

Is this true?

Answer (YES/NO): NO